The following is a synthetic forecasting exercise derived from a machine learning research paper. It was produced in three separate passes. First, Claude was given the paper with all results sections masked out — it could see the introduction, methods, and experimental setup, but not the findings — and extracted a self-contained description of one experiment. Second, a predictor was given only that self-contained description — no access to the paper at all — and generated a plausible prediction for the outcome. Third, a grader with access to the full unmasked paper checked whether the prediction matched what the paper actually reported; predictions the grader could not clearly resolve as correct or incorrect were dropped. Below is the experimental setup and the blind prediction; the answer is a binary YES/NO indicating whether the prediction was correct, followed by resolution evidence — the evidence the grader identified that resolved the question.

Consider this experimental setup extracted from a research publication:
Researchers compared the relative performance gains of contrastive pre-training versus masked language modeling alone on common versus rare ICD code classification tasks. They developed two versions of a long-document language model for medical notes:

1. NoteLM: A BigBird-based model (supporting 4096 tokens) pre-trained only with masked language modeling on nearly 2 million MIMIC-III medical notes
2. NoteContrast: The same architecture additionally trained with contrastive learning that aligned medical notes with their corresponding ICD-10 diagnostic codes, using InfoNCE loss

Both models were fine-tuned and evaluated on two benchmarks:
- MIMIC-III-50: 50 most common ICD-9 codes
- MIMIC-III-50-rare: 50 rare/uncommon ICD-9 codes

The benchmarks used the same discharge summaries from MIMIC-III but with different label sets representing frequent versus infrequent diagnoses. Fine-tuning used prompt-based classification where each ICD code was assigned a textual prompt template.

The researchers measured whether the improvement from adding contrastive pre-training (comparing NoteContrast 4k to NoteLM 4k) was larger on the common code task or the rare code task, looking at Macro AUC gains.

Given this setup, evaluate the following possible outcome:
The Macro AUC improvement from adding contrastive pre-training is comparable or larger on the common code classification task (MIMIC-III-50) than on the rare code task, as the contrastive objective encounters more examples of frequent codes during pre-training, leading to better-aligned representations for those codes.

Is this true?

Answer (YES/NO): NO